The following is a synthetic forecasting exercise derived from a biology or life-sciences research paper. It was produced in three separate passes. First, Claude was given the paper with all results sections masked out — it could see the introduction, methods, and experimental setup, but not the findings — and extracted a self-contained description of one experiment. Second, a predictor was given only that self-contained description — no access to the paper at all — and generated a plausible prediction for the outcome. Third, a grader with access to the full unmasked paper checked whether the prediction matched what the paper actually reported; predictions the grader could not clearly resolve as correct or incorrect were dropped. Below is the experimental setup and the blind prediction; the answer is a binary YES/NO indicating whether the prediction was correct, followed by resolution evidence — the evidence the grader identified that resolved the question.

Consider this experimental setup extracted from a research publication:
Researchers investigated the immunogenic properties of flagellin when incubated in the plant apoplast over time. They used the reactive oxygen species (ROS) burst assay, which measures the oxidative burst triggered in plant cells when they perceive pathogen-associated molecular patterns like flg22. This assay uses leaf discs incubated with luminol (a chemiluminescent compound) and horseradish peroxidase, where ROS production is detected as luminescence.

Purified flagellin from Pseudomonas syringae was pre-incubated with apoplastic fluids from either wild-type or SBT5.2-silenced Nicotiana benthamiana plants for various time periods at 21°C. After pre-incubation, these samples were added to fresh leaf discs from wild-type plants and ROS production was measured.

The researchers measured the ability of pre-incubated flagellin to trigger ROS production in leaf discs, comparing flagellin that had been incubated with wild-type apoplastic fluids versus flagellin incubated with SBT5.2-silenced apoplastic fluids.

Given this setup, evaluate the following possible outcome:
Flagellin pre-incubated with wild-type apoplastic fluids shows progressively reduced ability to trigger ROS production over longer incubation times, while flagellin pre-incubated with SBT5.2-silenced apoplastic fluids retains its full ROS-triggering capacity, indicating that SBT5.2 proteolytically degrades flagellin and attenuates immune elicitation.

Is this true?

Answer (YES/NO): NO